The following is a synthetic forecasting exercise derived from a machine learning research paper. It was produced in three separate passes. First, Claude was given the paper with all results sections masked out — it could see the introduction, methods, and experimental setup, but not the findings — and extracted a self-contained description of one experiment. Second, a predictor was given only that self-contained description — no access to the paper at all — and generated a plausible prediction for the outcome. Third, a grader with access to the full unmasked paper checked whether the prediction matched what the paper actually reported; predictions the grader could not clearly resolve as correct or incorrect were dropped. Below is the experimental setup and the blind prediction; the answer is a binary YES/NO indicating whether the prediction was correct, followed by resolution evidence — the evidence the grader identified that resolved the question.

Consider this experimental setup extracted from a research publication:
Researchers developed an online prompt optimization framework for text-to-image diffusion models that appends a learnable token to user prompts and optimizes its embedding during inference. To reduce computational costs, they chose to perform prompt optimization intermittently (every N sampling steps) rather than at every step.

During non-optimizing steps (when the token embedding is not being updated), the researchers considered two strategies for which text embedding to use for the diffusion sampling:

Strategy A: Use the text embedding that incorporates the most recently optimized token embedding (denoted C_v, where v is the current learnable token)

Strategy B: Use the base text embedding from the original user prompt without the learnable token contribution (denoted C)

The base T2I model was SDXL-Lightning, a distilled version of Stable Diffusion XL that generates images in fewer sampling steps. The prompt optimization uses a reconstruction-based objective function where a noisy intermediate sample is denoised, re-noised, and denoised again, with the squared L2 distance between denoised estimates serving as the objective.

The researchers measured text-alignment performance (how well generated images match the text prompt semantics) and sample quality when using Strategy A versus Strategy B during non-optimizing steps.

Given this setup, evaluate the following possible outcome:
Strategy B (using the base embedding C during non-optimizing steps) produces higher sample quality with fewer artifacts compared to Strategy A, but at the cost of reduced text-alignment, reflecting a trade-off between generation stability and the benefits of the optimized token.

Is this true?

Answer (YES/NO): NO